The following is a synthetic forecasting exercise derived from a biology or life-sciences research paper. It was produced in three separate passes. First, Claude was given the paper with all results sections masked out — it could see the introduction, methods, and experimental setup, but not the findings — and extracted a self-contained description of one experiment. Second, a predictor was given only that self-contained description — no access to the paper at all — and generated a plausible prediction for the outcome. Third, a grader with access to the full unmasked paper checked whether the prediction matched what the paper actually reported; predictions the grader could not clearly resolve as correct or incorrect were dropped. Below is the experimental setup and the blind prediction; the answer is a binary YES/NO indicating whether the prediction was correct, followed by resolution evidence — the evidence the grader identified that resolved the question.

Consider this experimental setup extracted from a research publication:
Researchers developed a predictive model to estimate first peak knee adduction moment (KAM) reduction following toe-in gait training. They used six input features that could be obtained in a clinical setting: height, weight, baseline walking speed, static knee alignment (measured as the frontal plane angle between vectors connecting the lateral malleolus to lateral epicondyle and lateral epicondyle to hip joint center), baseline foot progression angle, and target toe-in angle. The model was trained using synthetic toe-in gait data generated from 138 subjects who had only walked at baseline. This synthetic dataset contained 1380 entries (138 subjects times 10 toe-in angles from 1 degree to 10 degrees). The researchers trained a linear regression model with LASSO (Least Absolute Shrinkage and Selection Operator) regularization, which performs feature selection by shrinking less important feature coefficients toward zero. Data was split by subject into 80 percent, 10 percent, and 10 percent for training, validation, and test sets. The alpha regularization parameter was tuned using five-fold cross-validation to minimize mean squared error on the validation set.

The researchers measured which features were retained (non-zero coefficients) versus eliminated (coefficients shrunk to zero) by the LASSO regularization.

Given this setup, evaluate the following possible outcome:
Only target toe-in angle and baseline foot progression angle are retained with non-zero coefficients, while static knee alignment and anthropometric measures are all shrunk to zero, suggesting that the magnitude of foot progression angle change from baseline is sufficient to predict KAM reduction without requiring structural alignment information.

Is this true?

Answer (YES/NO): NO